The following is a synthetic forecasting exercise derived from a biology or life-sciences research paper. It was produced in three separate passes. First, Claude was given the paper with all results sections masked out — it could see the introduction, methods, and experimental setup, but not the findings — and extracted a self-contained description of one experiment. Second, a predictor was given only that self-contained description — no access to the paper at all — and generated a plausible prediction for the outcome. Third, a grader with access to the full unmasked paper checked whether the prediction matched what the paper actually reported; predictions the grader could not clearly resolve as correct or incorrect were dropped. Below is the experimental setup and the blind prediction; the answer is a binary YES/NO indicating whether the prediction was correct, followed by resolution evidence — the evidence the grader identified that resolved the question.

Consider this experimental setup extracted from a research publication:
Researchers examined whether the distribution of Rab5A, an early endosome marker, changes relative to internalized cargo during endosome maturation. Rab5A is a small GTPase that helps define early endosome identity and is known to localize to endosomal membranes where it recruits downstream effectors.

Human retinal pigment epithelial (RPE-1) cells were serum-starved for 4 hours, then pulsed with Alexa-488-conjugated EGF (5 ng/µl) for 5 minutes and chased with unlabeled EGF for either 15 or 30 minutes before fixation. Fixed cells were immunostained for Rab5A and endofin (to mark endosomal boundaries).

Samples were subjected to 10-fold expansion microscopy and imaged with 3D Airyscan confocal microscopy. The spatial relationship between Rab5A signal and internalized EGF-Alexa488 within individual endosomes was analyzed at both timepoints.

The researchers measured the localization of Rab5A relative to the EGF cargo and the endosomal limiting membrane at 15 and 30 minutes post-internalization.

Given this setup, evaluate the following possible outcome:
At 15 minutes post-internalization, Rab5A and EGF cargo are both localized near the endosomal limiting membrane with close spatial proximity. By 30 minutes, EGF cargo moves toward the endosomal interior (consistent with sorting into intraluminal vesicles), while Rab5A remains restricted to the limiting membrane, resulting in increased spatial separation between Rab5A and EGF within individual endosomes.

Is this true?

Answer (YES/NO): NO